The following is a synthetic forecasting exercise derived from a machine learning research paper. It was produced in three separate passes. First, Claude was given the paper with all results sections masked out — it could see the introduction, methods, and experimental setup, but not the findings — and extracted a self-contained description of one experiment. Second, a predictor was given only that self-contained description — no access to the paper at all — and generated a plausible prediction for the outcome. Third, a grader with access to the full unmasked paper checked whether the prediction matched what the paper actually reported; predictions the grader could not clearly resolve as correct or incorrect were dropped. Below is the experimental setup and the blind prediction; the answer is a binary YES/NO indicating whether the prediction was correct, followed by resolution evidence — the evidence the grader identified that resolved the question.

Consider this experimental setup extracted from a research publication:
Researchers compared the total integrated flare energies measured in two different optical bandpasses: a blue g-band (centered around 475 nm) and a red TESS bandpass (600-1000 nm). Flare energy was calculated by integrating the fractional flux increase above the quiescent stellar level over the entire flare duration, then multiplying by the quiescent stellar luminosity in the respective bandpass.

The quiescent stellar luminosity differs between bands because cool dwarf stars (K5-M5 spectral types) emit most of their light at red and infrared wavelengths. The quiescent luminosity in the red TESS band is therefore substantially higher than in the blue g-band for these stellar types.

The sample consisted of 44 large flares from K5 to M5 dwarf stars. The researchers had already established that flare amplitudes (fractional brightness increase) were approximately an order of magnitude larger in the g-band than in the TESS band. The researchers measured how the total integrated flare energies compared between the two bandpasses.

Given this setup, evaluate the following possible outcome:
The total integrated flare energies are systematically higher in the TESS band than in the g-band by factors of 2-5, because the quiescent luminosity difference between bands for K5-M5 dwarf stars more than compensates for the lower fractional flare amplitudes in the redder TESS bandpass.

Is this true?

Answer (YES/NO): NO